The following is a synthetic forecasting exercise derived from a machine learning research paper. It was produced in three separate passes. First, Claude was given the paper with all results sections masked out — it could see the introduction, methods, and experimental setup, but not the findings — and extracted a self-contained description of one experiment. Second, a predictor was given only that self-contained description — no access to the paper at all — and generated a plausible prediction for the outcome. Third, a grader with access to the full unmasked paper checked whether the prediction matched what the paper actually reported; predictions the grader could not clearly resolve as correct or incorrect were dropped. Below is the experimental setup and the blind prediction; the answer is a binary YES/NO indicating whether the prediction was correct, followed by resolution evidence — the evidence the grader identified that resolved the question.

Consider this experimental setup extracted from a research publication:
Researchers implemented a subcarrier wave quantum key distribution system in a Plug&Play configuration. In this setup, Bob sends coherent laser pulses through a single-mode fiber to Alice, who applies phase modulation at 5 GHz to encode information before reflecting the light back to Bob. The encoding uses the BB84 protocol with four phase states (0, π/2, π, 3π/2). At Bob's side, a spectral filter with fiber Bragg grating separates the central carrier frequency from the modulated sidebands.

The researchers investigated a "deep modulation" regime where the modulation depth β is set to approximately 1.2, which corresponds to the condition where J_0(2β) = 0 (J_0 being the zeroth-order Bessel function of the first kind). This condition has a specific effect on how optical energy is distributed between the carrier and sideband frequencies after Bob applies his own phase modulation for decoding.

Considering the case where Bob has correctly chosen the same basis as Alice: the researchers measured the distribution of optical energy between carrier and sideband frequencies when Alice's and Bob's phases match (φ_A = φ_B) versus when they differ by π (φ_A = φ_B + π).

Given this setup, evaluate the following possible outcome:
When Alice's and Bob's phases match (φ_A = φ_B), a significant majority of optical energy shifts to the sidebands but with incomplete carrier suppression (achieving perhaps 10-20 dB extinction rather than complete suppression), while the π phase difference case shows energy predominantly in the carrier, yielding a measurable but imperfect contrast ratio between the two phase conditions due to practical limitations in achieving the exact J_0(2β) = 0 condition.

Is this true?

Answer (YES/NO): NO